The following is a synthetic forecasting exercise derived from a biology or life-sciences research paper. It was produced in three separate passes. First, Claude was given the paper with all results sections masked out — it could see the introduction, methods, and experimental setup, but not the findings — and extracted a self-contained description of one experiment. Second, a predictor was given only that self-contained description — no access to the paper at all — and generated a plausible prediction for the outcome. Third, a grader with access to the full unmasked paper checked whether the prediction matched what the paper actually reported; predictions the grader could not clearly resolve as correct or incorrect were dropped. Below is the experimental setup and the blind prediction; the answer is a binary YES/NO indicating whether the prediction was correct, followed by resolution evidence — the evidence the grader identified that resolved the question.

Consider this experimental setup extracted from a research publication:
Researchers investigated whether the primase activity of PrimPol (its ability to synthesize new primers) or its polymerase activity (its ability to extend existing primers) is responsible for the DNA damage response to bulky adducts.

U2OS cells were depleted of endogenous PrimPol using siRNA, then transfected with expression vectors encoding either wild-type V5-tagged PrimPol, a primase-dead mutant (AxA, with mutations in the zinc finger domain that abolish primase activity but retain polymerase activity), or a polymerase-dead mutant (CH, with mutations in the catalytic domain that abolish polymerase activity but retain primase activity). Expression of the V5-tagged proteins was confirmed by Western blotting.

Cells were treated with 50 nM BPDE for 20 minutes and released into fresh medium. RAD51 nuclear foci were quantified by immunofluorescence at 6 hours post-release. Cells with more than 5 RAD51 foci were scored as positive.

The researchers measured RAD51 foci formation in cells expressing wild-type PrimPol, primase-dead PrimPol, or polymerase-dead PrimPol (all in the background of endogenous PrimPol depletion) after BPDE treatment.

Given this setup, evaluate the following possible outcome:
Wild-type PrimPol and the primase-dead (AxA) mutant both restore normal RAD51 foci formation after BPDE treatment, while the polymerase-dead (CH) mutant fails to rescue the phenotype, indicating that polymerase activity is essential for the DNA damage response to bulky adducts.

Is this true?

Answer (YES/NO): NO